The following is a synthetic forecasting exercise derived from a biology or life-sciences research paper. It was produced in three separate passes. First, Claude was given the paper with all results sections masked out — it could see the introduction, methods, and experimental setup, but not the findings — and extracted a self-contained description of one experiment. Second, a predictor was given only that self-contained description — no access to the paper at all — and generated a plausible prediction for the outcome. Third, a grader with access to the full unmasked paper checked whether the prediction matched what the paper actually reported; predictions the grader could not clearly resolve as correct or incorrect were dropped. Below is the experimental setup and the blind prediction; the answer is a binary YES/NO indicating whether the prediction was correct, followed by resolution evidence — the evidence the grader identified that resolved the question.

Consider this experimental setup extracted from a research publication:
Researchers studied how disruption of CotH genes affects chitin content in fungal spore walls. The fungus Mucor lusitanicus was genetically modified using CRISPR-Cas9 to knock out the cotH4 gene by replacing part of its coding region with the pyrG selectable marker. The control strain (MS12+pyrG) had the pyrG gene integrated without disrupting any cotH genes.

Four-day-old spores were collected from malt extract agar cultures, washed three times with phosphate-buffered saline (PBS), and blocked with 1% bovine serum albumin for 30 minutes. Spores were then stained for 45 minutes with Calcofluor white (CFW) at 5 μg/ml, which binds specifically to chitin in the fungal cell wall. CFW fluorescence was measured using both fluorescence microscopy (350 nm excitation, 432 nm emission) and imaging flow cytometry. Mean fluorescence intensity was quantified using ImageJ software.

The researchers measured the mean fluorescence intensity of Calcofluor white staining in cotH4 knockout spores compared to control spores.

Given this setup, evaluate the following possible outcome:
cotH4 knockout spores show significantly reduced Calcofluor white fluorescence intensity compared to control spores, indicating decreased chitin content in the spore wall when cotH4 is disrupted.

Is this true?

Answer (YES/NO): NO